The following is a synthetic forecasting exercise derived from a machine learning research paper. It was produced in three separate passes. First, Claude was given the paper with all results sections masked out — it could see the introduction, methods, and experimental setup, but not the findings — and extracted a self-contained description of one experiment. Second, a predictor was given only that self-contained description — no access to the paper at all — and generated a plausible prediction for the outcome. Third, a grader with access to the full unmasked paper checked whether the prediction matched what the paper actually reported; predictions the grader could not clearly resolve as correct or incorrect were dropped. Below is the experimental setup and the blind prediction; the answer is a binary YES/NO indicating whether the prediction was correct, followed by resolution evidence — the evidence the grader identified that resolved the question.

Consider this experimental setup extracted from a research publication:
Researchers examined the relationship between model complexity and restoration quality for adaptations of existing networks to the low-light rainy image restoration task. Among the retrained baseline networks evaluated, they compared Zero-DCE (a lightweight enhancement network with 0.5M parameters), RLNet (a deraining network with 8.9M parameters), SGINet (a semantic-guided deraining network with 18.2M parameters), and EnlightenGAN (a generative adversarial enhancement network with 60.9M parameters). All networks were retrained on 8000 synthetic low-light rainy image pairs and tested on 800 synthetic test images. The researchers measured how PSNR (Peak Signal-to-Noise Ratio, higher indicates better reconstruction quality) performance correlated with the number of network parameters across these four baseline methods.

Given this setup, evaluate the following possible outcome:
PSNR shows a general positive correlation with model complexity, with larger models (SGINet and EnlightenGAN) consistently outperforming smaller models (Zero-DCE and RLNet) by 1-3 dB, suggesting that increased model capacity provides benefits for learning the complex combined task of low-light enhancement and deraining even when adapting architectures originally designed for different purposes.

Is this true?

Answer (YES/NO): NO